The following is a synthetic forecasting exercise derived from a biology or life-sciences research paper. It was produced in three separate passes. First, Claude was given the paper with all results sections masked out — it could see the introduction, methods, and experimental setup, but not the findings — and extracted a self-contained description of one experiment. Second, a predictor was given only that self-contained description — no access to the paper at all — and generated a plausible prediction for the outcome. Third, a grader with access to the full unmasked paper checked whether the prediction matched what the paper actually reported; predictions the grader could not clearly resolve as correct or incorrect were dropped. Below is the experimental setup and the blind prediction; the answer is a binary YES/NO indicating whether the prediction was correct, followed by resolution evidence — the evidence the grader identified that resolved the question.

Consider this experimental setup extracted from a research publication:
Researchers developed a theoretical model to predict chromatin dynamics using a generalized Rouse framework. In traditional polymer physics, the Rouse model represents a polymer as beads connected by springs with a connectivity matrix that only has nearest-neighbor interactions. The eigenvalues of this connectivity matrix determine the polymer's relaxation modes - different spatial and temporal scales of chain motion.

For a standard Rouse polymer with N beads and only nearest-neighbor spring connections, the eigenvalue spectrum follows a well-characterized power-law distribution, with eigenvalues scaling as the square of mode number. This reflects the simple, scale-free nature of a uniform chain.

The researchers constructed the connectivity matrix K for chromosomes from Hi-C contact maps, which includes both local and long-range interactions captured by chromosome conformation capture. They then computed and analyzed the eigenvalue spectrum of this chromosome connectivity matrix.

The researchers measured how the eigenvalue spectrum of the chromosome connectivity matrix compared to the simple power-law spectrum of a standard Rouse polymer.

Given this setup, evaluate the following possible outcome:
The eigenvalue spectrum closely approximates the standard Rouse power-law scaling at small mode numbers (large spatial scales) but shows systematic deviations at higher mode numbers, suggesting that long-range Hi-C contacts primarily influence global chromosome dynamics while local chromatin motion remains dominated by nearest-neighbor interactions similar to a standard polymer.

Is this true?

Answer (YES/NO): NO